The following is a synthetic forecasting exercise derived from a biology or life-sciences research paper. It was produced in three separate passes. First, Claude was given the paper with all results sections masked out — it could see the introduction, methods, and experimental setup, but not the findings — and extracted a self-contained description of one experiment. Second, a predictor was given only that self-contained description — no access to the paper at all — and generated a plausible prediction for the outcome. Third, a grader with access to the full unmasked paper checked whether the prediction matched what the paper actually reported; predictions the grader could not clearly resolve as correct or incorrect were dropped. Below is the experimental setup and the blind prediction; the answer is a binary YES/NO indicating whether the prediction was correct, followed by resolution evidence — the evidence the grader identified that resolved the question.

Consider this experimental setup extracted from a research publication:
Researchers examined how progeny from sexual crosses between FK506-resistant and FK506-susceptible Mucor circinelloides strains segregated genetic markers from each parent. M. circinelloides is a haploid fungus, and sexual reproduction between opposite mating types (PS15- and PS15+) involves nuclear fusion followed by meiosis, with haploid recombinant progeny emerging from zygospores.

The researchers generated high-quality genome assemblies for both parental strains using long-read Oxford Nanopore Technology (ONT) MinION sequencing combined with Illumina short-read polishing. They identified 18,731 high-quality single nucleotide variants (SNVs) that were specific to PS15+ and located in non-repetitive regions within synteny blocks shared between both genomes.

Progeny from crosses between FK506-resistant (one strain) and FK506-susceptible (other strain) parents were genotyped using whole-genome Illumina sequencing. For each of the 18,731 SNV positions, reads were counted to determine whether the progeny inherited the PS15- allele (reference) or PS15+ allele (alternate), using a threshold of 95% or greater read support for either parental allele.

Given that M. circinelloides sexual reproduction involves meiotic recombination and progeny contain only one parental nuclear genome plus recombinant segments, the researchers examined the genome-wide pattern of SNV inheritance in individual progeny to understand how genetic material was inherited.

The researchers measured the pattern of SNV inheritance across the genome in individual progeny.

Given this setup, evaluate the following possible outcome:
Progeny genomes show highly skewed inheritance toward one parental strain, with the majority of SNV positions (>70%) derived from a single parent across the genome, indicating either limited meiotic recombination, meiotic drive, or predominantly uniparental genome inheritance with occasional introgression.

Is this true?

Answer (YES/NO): NO